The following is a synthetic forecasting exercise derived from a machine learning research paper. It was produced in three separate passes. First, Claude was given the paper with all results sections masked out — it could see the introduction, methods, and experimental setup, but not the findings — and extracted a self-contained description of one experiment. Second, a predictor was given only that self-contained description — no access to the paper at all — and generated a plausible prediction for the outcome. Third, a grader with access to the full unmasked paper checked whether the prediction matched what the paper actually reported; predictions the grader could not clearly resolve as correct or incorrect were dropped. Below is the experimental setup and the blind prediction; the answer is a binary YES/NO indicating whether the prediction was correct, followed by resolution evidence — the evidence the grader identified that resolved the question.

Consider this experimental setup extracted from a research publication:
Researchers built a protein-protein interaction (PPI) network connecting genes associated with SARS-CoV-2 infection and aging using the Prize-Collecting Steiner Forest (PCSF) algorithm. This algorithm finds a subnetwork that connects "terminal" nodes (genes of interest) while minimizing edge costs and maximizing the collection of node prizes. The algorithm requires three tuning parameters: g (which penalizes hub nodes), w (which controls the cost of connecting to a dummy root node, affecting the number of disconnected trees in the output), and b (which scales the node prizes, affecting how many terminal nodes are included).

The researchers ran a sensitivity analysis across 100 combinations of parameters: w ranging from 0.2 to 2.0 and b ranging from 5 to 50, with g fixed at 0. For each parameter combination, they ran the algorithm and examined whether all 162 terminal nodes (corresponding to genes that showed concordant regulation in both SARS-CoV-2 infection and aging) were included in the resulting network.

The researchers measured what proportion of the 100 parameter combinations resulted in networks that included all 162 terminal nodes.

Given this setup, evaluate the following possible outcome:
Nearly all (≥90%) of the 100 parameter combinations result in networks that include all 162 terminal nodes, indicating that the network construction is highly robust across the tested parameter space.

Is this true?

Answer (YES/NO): YES